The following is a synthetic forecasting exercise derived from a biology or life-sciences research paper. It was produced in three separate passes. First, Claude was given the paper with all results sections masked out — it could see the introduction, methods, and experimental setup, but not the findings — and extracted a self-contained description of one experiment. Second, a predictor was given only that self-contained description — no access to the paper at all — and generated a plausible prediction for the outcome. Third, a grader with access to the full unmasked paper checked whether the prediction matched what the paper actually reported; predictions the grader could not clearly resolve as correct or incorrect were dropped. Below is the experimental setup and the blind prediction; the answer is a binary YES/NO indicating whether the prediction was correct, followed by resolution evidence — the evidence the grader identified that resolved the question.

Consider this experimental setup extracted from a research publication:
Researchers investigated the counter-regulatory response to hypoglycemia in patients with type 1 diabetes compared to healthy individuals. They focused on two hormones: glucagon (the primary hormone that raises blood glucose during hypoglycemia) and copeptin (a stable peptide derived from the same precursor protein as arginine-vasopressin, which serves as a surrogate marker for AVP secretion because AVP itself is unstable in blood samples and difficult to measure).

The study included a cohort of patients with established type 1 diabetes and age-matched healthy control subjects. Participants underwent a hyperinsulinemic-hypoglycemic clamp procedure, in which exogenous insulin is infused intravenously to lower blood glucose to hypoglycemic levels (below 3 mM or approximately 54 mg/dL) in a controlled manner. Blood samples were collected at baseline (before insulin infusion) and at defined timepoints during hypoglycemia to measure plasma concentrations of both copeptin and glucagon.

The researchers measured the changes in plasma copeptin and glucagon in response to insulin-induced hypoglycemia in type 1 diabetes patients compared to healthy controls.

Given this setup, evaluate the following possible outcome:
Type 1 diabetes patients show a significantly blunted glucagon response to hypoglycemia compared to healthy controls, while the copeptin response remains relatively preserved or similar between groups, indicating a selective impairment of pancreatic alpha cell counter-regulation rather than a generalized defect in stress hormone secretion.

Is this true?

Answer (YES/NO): NO